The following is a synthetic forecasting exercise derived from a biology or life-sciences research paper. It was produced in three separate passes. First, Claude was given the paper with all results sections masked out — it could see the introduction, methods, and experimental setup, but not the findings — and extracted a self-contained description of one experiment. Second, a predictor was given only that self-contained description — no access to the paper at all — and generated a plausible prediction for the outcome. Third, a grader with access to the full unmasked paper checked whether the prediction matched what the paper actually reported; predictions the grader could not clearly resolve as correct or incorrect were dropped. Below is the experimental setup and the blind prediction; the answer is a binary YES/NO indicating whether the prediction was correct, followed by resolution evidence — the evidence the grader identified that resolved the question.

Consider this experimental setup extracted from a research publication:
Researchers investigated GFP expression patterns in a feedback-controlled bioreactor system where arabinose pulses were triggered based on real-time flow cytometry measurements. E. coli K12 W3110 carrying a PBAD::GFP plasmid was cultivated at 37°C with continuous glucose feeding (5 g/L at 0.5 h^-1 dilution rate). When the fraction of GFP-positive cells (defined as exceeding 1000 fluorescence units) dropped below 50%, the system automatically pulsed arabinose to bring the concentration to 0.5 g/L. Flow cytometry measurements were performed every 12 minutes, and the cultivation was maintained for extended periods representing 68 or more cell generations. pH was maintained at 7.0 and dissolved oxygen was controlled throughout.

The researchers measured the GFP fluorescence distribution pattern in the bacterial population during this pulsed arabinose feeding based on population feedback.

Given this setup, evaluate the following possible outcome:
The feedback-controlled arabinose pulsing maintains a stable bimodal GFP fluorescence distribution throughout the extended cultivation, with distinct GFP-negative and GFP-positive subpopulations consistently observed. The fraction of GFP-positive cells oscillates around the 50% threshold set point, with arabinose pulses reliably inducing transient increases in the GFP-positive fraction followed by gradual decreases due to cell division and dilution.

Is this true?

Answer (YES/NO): NO